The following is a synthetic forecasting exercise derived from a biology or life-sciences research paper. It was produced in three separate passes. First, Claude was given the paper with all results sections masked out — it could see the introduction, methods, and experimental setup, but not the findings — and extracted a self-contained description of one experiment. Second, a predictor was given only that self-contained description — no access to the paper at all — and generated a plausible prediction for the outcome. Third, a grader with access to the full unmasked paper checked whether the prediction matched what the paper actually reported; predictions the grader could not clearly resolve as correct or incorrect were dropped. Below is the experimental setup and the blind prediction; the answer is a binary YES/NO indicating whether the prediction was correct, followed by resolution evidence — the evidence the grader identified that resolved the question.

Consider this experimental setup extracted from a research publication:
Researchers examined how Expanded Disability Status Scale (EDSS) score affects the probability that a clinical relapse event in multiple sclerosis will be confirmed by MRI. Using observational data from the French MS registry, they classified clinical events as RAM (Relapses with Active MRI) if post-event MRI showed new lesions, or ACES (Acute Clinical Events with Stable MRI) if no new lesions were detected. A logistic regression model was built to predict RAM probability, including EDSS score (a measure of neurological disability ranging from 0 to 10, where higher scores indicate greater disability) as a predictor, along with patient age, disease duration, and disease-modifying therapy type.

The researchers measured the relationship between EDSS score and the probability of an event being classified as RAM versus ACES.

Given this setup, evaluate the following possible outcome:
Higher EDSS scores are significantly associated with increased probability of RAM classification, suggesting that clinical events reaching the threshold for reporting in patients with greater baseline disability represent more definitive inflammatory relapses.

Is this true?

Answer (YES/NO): NO